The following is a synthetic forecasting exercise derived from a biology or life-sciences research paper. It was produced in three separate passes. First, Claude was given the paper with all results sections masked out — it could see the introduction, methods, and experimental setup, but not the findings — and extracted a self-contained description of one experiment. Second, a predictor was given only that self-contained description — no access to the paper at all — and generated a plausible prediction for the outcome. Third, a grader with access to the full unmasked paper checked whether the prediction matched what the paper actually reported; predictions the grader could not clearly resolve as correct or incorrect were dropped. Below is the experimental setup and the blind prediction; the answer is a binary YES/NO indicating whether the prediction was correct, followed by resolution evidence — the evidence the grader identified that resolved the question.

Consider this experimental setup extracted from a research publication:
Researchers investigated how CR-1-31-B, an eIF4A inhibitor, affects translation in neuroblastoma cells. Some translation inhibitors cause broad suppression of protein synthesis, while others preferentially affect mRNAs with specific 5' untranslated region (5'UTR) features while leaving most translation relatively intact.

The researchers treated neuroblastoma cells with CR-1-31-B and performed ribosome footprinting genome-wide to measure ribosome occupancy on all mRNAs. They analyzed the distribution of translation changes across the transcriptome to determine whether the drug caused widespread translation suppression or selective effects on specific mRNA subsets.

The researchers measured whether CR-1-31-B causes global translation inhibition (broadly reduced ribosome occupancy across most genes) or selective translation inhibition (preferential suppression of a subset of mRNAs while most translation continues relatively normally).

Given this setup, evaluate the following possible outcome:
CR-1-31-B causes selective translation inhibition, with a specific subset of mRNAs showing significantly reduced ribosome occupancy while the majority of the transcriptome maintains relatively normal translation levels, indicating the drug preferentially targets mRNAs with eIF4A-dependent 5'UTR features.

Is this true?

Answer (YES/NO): YES